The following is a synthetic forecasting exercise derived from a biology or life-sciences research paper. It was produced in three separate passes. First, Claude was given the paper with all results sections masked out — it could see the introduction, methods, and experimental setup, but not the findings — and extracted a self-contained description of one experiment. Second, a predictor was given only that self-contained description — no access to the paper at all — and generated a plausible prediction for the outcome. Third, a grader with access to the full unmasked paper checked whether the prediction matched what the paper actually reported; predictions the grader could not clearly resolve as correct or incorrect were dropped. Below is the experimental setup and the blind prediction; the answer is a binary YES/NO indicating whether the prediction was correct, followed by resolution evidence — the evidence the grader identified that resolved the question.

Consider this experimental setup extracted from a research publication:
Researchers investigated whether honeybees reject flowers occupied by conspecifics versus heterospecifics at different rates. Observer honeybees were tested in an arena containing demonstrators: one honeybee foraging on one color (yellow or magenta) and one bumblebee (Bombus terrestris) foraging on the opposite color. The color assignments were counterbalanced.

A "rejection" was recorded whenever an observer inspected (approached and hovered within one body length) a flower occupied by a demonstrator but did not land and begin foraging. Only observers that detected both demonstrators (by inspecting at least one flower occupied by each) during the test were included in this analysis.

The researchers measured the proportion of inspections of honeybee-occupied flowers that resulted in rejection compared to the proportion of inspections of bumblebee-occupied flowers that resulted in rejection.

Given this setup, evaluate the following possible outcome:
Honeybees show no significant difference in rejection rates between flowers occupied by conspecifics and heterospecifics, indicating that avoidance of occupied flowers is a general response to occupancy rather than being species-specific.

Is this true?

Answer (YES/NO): NO